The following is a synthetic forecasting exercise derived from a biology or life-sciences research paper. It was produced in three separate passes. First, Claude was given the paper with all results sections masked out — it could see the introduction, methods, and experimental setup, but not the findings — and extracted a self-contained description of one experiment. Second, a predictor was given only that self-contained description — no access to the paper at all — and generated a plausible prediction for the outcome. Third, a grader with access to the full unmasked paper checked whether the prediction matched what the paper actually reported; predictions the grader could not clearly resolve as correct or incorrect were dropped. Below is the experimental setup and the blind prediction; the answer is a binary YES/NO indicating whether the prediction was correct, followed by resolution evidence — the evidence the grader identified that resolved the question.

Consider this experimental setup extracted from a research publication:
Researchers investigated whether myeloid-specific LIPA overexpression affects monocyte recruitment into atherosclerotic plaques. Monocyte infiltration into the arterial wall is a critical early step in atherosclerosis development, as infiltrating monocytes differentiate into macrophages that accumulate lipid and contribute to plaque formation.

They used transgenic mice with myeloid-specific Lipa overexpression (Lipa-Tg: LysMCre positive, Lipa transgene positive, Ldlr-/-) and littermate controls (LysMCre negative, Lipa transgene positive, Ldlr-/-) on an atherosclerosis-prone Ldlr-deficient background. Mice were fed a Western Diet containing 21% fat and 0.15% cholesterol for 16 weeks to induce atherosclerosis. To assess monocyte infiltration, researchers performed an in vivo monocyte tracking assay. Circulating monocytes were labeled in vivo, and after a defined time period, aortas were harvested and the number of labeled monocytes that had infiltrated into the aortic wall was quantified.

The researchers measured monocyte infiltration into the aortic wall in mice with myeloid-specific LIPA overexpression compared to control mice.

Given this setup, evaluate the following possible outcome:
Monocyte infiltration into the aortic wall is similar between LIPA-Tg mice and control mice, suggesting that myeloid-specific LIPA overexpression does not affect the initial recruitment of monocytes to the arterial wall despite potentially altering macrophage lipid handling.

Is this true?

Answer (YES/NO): NO